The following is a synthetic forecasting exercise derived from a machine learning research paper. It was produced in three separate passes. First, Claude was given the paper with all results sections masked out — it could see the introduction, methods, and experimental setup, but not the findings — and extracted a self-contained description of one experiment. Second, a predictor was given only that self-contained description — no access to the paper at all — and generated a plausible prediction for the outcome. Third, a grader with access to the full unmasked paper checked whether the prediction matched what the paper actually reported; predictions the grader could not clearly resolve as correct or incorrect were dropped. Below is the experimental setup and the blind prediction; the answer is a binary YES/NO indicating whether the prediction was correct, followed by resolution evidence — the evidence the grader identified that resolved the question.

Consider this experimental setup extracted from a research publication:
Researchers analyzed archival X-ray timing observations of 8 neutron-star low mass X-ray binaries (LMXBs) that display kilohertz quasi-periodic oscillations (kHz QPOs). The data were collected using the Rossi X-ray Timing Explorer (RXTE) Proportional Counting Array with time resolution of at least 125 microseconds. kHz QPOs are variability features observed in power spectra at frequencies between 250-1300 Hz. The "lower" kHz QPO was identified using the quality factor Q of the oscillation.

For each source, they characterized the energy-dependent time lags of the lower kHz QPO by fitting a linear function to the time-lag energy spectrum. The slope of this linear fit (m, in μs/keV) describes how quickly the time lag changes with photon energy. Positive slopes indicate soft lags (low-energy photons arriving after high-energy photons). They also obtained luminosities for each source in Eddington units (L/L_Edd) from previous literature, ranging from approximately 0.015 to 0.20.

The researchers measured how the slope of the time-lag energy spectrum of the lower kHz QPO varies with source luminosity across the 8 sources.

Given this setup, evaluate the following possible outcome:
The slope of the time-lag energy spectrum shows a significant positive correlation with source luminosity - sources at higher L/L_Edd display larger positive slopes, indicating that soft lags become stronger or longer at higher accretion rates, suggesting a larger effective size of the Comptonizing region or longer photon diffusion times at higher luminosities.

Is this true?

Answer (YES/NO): NO